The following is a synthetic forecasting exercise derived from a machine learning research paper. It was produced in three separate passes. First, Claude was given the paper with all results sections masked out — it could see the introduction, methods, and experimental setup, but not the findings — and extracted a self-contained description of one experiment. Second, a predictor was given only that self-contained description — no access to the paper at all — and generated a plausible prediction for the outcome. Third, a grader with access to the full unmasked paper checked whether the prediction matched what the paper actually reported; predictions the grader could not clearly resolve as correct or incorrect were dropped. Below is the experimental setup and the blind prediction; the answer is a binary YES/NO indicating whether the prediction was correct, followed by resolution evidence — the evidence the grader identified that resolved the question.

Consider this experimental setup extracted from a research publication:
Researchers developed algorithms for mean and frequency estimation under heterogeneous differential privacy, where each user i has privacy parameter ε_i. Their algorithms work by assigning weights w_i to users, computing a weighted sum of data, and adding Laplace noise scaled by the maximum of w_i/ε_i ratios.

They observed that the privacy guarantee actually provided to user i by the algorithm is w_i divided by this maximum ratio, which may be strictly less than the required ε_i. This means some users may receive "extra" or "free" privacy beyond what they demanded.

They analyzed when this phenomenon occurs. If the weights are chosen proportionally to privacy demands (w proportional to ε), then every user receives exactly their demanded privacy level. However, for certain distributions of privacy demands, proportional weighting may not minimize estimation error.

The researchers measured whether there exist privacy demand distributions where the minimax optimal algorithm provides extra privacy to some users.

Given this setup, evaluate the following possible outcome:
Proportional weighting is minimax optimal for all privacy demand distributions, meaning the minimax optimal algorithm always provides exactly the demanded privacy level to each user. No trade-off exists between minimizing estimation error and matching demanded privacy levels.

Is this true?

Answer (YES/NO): NO